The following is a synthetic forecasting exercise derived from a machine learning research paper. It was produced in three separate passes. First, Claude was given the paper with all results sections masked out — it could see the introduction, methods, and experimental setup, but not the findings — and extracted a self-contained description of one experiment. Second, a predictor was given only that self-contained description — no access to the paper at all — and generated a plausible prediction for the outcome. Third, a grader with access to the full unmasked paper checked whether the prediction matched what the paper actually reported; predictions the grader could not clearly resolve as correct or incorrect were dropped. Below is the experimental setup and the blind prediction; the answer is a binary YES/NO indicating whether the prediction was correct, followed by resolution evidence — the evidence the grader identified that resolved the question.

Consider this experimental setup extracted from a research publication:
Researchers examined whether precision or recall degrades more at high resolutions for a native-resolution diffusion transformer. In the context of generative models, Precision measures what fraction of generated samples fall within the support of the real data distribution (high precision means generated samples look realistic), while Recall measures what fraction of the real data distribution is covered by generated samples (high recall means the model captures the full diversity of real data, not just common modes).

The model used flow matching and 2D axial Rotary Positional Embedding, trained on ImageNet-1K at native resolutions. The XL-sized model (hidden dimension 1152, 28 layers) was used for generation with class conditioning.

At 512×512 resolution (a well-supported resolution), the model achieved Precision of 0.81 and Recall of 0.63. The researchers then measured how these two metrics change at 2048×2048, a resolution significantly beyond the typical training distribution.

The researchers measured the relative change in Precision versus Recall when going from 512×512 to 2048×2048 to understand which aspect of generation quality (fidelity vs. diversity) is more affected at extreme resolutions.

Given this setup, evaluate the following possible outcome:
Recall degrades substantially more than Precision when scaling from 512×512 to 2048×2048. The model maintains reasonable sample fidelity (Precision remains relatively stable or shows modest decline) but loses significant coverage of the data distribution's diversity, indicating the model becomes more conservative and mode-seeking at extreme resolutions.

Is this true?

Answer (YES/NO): YES